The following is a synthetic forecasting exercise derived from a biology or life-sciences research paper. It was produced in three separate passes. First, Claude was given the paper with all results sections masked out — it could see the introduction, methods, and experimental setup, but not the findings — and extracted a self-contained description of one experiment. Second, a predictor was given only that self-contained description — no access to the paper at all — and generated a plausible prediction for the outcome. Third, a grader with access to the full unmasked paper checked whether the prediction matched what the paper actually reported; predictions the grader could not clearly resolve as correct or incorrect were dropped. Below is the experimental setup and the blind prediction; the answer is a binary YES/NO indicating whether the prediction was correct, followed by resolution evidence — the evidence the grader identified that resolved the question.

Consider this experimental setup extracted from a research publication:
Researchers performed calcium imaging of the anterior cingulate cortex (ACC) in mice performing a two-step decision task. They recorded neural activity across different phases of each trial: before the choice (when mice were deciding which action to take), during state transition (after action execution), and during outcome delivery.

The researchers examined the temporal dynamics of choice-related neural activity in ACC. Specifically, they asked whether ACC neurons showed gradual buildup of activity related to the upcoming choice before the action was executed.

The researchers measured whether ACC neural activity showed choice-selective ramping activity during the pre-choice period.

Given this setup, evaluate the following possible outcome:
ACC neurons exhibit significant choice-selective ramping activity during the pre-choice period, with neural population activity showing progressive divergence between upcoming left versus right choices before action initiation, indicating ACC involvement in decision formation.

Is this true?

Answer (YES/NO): YES